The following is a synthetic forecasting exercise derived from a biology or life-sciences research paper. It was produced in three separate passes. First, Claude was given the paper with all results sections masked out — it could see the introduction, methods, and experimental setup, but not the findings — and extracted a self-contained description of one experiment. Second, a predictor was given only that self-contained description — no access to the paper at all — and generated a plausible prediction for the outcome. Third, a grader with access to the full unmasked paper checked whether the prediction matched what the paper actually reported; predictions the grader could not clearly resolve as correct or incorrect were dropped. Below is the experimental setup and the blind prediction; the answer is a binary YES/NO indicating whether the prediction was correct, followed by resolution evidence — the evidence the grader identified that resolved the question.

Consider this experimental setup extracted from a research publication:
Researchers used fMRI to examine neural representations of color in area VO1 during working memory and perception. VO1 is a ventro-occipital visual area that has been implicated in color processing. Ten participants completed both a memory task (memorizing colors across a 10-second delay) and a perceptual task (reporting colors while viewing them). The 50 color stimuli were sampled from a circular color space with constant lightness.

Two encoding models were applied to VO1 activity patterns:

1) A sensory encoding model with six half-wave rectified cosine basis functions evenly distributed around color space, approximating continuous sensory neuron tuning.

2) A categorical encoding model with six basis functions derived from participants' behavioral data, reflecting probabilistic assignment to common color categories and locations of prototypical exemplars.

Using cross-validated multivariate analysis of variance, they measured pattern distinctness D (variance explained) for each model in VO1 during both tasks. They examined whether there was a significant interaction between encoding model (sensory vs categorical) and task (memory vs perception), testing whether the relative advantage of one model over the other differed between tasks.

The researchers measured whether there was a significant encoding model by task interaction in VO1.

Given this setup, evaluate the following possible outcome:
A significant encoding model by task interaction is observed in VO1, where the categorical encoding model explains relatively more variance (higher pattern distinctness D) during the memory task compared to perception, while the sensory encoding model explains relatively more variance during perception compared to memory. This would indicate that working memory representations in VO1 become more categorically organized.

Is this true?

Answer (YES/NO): YES